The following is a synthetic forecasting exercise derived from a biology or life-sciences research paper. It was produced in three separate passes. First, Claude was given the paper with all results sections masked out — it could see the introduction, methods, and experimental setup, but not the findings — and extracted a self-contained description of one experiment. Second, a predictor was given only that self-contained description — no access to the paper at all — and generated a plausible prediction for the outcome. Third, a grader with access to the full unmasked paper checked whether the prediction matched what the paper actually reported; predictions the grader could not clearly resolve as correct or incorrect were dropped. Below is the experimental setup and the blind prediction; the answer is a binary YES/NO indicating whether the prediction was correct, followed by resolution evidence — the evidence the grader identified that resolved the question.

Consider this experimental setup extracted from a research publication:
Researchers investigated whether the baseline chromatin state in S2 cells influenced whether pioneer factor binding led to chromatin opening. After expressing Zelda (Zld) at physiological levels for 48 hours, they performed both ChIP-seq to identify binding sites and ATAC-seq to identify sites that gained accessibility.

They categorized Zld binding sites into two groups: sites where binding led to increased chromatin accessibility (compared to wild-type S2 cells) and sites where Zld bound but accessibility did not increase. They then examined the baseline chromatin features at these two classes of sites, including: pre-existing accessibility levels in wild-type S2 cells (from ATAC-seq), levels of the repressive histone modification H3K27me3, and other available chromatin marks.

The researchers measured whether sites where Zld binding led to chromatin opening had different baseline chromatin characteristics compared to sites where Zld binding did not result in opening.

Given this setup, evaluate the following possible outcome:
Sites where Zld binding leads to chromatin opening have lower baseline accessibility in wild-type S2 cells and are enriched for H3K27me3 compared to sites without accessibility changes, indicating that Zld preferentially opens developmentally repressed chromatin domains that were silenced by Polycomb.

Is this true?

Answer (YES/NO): NO